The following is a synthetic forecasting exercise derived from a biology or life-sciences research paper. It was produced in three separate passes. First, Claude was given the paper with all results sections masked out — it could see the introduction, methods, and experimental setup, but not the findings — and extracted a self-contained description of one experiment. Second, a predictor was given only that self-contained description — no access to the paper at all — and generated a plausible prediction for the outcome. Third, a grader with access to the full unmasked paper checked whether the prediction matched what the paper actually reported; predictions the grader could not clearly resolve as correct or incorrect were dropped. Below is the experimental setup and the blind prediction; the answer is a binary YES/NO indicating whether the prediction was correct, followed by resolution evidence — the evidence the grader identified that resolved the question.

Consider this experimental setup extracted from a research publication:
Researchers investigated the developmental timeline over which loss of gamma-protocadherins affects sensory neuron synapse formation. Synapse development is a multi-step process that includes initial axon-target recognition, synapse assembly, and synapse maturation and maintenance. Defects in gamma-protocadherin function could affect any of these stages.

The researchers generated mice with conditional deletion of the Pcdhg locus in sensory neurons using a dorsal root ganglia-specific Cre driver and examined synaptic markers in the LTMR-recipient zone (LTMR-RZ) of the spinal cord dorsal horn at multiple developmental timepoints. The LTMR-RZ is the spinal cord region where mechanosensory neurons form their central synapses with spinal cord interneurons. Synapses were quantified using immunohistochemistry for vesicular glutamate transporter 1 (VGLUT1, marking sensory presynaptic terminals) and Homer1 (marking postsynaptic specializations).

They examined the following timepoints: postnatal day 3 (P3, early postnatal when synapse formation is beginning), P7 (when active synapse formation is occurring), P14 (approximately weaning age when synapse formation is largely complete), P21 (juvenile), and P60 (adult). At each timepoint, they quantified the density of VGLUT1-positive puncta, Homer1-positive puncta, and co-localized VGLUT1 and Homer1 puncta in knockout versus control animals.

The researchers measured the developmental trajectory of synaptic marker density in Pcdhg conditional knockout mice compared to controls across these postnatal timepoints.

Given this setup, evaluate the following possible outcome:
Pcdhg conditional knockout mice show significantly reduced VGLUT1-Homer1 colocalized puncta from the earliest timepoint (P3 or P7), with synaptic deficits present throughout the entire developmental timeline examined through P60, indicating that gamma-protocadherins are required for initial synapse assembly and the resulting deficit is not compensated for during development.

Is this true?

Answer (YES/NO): NO